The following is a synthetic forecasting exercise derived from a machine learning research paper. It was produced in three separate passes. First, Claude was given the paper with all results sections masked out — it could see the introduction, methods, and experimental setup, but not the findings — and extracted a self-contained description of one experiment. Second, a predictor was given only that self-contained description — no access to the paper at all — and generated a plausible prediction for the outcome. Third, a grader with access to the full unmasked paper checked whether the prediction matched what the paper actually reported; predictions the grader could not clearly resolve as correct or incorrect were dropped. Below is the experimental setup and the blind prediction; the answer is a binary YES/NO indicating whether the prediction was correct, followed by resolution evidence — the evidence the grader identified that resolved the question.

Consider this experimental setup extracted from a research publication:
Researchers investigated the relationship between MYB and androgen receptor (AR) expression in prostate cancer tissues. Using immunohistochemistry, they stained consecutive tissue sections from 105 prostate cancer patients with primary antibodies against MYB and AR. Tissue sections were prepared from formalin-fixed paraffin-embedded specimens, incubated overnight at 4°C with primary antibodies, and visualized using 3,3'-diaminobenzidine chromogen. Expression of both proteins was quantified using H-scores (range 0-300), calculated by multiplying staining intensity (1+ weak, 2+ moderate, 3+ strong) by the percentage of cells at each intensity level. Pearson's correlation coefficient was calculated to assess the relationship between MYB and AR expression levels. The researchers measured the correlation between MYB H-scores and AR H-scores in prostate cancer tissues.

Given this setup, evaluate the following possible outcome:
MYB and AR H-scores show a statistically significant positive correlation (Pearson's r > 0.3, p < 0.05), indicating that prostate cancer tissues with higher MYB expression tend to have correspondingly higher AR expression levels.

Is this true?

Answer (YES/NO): YES